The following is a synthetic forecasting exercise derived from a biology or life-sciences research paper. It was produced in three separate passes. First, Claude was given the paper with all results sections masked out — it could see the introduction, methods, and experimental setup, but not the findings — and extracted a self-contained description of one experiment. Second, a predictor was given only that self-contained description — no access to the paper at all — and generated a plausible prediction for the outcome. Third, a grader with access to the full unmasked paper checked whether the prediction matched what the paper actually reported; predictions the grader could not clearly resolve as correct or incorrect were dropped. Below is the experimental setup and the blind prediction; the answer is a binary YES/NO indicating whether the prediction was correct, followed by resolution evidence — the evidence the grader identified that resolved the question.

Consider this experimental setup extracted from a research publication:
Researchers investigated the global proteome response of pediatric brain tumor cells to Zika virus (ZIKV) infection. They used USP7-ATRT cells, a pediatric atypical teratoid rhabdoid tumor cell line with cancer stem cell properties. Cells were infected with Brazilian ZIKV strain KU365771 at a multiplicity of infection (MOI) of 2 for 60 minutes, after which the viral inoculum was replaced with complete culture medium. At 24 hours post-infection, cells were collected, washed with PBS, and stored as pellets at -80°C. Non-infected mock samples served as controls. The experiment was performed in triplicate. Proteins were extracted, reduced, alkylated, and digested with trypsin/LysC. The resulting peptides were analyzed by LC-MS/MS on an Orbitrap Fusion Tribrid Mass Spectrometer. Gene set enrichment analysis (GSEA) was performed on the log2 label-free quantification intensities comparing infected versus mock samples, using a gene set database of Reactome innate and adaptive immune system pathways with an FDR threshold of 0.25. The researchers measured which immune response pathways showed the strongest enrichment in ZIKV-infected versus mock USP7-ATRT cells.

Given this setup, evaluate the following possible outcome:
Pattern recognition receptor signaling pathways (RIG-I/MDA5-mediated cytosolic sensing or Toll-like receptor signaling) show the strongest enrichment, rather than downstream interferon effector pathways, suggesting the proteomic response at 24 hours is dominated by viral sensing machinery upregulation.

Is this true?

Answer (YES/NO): NO